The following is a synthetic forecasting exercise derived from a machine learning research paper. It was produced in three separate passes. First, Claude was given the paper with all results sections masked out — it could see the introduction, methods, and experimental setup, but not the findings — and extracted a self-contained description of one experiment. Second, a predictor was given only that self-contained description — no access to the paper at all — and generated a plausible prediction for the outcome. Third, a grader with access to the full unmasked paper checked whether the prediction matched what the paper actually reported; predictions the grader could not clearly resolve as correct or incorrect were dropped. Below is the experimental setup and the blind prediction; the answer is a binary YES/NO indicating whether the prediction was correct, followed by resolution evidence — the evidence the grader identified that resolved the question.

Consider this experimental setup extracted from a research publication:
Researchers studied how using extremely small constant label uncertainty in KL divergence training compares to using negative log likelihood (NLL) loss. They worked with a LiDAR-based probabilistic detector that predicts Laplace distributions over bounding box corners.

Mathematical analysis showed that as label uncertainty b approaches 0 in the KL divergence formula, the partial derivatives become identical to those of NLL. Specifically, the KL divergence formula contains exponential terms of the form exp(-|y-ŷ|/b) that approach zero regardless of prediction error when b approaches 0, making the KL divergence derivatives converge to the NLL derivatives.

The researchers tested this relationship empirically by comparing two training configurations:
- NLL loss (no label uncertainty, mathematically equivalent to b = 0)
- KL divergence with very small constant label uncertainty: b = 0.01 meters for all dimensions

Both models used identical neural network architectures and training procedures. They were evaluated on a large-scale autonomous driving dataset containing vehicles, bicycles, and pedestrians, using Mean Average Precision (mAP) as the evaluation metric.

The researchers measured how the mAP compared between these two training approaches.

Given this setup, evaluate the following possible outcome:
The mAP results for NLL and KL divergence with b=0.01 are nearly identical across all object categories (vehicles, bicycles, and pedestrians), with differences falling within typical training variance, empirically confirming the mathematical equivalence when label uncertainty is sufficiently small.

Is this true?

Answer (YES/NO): NO